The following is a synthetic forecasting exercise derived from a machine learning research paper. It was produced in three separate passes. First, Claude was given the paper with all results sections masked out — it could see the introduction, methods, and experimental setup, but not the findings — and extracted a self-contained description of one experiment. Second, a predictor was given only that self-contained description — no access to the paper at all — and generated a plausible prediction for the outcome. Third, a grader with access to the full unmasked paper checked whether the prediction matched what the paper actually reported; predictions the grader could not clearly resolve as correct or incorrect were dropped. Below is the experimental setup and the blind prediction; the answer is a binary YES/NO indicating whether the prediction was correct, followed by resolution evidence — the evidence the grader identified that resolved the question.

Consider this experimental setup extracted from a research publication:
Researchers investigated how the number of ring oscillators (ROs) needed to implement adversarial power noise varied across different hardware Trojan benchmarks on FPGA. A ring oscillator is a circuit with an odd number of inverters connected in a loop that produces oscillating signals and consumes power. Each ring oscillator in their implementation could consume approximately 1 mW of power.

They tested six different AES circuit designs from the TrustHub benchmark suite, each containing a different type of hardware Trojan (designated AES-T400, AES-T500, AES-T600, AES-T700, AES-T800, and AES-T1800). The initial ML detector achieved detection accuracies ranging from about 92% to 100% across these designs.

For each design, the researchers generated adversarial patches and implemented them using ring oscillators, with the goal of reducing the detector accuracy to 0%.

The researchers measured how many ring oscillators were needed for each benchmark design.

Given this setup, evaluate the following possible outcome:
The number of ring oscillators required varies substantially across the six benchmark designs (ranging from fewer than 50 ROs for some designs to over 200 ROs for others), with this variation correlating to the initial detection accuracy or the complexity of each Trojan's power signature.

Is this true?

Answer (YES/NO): NO